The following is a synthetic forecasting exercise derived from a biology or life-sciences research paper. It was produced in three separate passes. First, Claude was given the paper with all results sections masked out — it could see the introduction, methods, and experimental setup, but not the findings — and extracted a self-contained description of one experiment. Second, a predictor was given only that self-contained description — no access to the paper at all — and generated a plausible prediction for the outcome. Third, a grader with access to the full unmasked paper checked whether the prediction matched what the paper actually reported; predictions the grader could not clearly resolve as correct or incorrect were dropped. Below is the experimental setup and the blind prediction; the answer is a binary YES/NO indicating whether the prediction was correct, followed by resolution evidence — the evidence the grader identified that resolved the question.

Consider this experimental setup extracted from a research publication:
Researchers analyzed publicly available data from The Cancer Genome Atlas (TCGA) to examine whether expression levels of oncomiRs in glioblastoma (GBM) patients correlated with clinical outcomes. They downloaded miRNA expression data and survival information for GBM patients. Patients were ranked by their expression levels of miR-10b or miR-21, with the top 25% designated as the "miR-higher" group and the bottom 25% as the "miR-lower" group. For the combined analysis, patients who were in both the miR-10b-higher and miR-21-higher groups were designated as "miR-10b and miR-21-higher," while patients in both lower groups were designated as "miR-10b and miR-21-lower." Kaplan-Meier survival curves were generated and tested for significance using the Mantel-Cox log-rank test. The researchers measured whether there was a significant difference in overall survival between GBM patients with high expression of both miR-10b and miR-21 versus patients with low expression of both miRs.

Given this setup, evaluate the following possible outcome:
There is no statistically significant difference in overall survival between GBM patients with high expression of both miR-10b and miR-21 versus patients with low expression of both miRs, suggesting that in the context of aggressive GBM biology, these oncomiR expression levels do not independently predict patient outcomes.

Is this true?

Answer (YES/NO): NO